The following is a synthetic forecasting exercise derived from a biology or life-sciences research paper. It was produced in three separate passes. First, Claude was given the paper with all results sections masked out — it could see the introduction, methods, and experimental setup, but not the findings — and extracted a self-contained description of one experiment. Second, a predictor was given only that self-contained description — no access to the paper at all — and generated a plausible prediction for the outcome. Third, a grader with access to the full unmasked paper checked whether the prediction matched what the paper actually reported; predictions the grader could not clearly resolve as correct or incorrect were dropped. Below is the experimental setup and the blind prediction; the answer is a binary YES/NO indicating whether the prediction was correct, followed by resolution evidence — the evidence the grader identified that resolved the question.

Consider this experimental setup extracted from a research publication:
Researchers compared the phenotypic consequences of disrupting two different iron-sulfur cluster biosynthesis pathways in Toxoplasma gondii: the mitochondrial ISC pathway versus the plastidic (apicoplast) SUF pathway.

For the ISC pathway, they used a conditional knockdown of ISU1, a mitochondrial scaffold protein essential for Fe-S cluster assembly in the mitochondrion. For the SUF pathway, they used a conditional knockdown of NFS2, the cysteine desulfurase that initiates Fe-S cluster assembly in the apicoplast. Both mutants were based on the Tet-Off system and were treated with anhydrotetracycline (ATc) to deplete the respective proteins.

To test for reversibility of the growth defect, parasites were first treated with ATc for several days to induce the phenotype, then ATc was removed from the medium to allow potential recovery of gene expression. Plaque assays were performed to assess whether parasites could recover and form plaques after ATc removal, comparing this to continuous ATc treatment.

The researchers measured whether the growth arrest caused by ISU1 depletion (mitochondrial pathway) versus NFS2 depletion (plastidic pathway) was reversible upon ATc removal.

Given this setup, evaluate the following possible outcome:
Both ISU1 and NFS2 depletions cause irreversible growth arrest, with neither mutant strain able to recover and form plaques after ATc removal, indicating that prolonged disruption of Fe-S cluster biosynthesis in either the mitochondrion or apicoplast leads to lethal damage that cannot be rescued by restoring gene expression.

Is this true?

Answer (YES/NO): NO